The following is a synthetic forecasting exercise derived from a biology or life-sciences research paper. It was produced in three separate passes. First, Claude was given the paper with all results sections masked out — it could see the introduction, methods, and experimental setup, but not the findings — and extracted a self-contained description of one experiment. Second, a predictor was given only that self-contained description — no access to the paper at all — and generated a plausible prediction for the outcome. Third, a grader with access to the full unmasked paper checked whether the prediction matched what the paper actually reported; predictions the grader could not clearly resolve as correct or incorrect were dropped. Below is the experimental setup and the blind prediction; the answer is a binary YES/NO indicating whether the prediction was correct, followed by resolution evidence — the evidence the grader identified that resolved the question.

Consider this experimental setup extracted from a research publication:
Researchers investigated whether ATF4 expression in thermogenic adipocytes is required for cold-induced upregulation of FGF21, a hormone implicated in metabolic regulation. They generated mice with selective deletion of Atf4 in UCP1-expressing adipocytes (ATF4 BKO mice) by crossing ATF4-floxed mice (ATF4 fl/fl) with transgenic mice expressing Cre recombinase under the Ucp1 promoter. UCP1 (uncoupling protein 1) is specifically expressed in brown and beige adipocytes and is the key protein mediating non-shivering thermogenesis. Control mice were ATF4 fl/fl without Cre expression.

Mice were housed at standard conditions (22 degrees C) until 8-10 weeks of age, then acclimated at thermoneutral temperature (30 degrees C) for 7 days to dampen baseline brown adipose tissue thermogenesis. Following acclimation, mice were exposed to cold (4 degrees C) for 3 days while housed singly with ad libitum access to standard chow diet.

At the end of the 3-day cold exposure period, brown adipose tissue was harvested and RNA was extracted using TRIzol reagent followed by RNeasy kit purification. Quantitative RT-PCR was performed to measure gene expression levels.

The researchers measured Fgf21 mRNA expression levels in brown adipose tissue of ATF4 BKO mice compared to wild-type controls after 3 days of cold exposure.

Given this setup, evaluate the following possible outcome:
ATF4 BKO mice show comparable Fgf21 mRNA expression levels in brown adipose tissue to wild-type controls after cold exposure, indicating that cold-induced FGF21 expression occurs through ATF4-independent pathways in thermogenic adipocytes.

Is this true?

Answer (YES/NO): NO